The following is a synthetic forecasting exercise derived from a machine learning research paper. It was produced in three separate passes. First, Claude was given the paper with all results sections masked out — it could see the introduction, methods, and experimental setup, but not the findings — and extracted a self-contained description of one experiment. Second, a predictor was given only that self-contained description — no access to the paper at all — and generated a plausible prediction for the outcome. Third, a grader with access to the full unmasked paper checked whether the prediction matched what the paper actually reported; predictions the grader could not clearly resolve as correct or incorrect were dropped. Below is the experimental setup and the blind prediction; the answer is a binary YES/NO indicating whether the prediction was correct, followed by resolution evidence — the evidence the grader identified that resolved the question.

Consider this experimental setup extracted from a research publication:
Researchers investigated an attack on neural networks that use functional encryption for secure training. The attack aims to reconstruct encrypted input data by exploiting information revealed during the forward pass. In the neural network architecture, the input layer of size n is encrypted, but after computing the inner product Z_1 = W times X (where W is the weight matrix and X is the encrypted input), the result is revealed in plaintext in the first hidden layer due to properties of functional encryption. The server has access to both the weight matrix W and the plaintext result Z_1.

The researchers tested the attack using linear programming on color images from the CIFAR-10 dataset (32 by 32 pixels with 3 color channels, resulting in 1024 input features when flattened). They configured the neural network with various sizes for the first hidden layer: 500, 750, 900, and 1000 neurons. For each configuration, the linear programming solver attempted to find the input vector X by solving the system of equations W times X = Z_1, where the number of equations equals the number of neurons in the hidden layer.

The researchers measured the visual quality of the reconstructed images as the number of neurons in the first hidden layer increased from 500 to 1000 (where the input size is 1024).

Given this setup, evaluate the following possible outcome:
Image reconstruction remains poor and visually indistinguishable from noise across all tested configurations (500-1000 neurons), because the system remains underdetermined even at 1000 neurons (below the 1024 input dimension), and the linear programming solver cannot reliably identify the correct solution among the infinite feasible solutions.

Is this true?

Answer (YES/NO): NO